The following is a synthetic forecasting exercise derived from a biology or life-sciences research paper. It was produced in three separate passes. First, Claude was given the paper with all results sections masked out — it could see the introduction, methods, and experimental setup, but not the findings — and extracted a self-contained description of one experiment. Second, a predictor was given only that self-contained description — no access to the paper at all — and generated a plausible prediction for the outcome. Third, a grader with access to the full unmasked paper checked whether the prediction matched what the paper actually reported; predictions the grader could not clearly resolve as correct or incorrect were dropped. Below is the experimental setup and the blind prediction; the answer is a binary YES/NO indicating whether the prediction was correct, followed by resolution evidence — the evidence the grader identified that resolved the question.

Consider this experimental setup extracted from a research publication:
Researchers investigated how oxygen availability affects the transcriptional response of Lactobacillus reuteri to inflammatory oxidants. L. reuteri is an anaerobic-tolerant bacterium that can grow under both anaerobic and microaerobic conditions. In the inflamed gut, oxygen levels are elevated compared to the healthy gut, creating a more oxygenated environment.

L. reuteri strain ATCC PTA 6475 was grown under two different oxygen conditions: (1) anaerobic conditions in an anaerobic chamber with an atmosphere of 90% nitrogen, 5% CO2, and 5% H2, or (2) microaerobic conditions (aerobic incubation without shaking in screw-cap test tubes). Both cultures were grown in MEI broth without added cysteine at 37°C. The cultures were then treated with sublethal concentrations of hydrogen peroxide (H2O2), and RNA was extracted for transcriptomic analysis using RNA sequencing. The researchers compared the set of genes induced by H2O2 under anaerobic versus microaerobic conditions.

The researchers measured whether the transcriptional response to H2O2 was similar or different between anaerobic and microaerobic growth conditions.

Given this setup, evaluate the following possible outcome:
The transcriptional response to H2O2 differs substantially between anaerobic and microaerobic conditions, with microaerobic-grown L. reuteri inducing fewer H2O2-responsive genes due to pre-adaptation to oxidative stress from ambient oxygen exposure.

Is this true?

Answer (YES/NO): YES